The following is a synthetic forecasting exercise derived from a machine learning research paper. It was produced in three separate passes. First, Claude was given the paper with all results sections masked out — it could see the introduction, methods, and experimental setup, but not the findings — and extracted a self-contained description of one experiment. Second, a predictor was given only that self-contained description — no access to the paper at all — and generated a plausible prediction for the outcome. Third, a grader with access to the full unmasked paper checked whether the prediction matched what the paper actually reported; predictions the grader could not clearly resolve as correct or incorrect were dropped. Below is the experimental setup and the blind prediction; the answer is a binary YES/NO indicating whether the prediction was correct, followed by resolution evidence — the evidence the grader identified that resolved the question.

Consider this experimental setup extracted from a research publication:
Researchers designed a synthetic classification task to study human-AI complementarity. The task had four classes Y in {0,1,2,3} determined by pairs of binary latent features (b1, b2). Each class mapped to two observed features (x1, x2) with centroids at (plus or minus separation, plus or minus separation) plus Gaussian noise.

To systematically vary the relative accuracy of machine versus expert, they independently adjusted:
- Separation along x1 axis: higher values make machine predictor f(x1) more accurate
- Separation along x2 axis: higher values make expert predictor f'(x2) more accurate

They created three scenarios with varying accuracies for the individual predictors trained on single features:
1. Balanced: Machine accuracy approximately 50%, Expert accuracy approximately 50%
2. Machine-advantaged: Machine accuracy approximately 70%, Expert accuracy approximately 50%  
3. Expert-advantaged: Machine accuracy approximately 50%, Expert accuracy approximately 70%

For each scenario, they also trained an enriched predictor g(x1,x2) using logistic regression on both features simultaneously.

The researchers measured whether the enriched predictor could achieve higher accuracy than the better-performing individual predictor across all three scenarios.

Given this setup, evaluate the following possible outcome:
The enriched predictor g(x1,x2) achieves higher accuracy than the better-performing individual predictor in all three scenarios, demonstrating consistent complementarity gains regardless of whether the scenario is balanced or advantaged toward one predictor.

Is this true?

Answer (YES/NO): YES